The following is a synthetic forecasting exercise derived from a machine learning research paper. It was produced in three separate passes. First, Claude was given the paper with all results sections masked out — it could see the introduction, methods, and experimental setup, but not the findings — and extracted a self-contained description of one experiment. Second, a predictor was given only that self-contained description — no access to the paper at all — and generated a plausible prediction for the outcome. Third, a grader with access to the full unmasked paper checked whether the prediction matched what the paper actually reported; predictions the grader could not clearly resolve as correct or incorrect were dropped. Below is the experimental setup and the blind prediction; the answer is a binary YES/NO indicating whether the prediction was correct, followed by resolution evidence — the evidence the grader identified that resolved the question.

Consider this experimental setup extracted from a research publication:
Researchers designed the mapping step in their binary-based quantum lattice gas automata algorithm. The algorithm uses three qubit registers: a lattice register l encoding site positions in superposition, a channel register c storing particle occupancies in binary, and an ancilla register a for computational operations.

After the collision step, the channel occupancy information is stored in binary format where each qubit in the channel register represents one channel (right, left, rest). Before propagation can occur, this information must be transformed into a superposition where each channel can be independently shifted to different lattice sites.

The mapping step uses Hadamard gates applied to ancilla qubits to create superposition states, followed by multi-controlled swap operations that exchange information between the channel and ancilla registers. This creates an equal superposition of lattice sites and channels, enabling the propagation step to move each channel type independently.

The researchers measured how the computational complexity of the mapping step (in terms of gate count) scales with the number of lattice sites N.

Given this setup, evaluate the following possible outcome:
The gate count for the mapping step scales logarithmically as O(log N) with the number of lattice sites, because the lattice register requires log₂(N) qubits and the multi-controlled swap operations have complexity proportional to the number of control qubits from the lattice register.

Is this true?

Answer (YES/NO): NO